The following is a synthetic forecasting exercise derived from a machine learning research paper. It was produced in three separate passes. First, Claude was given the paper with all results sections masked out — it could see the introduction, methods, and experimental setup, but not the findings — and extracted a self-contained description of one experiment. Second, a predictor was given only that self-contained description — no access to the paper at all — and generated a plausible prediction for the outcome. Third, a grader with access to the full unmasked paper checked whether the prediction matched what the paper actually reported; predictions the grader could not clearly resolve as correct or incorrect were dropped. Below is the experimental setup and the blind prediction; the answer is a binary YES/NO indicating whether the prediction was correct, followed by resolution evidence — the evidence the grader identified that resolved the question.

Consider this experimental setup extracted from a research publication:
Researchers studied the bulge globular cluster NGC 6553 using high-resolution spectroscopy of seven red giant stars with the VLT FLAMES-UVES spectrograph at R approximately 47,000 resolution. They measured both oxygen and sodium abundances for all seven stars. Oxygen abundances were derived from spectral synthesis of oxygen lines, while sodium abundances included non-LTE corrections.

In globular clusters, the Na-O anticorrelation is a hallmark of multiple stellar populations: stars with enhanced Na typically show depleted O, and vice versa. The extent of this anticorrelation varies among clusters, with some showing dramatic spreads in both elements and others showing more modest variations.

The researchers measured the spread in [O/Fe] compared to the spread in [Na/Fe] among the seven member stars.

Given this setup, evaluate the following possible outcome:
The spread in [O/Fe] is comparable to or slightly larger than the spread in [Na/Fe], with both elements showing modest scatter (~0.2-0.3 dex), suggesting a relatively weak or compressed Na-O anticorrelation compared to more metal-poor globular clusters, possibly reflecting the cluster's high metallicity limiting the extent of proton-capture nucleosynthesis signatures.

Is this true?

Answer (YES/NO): NO